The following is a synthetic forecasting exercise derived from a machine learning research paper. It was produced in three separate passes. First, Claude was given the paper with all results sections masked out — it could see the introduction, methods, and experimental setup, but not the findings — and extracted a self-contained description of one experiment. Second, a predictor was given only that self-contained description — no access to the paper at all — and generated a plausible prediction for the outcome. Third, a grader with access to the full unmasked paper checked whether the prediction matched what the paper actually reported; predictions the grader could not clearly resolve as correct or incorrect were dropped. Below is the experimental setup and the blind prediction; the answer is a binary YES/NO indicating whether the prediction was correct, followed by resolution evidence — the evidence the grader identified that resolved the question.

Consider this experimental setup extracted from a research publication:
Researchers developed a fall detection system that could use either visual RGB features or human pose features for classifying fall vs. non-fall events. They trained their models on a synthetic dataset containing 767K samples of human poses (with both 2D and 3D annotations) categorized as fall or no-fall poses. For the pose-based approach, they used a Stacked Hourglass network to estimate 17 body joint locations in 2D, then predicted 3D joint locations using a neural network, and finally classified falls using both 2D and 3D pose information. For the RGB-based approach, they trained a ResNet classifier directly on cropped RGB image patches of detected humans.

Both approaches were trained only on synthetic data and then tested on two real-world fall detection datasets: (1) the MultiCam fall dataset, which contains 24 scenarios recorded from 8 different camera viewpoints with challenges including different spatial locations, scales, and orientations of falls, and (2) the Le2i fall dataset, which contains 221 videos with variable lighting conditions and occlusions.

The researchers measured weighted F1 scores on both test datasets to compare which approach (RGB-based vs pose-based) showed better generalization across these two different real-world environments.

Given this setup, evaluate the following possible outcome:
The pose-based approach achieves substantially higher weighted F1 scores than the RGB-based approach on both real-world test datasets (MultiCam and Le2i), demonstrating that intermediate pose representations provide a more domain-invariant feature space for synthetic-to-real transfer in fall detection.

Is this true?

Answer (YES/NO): NO